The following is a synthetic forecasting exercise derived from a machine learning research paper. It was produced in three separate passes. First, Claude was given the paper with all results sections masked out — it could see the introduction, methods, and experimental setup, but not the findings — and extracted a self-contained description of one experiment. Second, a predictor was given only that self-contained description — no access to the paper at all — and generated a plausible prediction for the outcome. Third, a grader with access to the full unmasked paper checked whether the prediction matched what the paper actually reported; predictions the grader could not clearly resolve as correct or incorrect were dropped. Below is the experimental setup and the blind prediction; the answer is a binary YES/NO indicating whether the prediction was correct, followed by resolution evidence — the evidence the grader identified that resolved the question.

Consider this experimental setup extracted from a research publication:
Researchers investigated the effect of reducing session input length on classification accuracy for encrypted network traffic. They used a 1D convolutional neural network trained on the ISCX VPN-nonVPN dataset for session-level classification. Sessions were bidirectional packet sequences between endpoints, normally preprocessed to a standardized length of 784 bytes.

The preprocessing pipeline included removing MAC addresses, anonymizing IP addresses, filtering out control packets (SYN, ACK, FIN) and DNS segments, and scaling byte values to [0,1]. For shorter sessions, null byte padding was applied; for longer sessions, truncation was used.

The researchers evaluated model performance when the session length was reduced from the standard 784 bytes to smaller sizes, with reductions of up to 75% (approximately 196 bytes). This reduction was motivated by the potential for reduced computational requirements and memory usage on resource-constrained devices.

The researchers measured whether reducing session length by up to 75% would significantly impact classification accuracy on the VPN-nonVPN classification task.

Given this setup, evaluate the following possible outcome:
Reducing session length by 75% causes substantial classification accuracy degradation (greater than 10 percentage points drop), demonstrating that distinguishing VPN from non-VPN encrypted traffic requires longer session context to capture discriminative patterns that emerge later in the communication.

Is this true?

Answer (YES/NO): NO